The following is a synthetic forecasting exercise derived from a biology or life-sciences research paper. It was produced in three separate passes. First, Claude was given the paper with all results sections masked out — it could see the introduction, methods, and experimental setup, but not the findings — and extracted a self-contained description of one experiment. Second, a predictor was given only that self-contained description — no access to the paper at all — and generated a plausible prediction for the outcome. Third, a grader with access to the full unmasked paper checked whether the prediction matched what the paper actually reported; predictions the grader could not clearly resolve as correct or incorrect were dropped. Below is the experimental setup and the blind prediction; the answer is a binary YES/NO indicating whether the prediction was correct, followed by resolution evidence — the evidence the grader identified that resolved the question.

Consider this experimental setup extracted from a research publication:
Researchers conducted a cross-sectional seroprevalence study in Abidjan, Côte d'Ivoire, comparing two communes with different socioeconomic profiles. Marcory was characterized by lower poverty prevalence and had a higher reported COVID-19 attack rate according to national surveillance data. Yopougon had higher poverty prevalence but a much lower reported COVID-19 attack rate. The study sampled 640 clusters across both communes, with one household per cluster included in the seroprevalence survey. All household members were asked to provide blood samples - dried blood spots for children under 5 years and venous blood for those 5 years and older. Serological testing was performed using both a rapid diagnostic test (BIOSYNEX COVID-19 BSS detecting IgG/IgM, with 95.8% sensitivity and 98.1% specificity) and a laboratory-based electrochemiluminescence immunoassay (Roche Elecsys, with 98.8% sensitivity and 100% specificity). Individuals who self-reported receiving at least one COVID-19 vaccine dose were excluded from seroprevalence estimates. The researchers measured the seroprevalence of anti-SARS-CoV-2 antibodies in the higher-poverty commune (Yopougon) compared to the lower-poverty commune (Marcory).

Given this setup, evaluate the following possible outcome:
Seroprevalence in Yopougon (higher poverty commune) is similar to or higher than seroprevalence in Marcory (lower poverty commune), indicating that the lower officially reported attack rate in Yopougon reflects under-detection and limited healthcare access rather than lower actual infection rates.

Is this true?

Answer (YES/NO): YES